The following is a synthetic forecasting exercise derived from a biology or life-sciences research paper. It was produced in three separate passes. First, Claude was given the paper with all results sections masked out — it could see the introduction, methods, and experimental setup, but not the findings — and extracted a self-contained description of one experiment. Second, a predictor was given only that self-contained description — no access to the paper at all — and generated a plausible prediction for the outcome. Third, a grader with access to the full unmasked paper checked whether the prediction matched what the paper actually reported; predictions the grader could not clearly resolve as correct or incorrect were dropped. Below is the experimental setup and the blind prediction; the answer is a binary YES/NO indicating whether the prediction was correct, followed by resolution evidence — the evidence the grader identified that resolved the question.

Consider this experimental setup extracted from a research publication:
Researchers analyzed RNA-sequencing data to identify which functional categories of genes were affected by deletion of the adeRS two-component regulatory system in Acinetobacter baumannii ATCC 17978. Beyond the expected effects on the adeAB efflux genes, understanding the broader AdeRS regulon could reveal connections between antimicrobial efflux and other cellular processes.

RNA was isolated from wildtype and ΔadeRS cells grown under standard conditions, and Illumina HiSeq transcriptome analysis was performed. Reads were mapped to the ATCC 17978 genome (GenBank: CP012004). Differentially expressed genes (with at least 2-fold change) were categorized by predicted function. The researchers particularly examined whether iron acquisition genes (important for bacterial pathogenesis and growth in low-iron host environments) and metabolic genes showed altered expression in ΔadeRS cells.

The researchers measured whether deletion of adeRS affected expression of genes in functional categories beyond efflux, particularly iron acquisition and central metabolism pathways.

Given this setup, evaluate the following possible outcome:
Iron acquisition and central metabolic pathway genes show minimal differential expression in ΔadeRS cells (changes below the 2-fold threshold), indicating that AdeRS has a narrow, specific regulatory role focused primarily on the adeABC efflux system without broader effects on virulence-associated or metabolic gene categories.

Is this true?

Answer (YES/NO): NO